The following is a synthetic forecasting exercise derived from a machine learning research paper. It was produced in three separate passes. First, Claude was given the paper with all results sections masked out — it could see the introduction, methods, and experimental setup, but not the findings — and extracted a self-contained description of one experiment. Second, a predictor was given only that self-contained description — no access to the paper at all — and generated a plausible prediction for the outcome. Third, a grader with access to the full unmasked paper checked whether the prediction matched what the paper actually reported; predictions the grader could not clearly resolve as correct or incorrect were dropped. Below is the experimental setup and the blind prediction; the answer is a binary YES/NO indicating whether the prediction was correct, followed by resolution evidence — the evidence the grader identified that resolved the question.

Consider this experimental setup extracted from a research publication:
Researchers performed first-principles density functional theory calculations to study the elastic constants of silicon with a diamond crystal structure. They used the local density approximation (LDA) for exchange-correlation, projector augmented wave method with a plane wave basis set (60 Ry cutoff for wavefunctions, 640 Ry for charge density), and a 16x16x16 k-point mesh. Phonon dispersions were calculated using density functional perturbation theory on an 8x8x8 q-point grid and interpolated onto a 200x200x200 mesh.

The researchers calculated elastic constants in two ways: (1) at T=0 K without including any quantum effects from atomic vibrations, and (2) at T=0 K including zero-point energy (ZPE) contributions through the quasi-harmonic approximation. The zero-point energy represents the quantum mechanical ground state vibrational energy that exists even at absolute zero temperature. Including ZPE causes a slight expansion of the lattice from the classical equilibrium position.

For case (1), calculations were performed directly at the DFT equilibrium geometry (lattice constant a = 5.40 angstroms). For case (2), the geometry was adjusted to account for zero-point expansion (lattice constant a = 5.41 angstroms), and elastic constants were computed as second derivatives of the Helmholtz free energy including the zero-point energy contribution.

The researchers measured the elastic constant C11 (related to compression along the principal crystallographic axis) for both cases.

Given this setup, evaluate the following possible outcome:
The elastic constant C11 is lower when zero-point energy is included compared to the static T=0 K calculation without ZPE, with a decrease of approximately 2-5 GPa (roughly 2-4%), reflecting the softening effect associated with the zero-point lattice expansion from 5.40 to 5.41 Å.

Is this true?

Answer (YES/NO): YES